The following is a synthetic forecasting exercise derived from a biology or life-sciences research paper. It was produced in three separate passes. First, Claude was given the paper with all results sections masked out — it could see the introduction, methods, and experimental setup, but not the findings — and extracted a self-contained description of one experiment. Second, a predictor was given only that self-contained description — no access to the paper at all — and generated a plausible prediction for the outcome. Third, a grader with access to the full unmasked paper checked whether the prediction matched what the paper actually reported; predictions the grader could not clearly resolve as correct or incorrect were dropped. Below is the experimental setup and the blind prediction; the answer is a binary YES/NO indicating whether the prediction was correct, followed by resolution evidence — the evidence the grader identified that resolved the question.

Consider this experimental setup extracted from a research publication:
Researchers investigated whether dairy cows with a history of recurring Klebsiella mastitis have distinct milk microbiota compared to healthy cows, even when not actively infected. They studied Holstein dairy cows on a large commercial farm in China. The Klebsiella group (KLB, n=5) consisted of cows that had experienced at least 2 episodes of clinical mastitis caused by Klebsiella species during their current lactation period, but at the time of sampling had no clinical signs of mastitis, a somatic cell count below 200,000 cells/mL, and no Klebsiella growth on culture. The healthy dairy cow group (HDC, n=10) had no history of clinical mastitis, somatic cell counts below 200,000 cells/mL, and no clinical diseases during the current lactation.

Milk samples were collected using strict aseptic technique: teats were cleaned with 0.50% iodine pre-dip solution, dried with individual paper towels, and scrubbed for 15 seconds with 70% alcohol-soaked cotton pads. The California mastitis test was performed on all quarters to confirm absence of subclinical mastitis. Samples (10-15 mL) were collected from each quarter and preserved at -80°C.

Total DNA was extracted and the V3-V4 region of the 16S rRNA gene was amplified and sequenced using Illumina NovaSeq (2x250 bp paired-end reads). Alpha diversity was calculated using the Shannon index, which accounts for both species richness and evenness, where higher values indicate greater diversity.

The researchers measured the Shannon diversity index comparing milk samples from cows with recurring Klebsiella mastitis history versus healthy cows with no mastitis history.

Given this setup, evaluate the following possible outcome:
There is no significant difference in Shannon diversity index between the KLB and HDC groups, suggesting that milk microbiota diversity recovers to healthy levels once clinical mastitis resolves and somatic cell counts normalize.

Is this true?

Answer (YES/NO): YES